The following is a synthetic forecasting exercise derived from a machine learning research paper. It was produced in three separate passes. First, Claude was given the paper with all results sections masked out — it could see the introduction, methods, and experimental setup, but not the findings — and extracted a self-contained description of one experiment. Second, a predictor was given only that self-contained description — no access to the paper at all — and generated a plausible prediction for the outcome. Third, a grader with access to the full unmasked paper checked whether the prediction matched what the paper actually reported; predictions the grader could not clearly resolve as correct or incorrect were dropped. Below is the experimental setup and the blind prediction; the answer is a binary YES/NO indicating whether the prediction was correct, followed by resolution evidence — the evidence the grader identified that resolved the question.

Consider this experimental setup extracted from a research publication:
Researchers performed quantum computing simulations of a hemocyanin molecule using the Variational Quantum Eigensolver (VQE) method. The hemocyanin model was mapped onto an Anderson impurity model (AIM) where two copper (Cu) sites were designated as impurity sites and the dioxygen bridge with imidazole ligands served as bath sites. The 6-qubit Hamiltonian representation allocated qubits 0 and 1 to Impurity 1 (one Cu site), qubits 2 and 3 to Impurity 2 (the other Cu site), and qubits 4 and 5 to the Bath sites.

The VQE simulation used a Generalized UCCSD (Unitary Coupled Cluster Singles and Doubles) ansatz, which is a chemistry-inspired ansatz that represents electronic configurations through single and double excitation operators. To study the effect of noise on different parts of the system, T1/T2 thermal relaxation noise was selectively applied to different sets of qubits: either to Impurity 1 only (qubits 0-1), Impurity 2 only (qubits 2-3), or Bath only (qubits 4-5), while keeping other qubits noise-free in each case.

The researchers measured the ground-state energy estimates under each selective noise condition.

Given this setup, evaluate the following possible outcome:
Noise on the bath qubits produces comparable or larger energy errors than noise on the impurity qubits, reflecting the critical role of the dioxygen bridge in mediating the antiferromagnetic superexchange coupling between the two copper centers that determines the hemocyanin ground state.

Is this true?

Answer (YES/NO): YES